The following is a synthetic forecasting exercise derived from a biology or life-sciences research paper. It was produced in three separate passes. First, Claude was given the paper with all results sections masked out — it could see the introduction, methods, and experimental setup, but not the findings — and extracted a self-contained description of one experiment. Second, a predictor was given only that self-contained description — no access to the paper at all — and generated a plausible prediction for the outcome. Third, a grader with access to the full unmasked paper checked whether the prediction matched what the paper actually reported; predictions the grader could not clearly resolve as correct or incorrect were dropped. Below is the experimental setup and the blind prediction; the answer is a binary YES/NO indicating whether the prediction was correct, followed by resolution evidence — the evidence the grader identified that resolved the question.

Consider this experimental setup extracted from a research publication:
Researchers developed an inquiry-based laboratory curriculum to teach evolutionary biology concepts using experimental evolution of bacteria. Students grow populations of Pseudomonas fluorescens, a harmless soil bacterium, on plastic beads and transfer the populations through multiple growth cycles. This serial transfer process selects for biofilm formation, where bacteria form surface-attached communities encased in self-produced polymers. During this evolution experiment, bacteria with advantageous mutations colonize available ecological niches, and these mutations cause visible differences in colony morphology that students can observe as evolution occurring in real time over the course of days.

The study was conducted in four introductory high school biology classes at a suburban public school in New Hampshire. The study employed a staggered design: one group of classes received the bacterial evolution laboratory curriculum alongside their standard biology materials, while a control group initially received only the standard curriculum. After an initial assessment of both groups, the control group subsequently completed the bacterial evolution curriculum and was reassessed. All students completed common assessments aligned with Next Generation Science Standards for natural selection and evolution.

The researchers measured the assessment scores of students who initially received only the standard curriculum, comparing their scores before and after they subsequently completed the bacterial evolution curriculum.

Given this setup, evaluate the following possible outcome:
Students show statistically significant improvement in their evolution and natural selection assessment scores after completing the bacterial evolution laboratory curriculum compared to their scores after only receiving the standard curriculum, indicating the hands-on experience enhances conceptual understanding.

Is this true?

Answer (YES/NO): YES